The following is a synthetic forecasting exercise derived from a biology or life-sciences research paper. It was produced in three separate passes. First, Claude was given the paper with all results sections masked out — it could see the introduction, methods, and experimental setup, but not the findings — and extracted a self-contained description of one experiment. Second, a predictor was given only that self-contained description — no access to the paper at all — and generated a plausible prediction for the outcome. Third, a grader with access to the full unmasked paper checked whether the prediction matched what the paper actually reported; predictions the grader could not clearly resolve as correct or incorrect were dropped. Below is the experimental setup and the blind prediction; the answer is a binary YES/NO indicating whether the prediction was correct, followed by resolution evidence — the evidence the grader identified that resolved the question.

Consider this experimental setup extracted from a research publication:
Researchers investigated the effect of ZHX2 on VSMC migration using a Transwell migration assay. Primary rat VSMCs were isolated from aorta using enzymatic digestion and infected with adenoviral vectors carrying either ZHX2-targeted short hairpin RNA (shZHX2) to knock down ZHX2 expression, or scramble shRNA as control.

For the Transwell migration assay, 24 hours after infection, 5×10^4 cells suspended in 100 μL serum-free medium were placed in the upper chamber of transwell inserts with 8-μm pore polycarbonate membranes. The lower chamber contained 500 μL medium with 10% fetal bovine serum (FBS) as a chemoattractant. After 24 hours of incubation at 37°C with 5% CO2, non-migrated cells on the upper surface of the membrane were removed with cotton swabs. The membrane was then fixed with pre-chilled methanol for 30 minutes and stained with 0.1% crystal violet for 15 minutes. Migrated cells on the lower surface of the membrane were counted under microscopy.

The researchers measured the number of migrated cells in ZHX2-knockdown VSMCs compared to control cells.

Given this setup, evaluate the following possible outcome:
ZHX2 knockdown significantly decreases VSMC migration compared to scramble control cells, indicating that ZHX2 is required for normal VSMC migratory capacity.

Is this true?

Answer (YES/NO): NO